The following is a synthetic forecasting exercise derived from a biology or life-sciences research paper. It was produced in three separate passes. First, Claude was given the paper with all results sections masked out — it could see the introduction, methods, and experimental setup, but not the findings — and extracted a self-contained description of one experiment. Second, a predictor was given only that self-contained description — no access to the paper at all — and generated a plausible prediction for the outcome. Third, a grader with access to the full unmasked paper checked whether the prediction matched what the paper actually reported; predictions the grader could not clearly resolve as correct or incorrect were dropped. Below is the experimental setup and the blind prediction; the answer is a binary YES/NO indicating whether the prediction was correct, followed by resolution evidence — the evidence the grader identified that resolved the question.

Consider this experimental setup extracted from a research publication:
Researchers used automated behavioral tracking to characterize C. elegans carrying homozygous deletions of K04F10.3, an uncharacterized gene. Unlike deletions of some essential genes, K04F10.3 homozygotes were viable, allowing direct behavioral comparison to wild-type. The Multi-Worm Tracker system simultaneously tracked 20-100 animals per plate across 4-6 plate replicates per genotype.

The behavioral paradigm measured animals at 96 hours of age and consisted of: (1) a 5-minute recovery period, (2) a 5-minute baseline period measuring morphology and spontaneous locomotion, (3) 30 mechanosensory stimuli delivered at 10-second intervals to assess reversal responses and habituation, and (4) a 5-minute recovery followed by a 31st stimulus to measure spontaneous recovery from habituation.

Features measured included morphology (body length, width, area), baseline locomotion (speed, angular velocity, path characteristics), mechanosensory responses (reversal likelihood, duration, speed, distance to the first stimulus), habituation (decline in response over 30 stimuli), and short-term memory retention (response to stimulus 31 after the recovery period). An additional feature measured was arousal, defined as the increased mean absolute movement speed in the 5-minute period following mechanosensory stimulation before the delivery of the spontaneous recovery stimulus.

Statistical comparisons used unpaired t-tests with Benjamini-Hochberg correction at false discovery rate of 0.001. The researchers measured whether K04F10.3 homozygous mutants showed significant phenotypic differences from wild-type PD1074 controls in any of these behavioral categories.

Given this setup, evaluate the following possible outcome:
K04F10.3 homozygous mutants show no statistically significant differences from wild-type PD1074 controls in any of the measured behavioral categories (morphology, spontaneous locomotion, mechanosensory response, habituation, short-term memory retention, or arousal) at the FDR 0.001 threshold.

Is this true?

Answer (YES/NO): NO